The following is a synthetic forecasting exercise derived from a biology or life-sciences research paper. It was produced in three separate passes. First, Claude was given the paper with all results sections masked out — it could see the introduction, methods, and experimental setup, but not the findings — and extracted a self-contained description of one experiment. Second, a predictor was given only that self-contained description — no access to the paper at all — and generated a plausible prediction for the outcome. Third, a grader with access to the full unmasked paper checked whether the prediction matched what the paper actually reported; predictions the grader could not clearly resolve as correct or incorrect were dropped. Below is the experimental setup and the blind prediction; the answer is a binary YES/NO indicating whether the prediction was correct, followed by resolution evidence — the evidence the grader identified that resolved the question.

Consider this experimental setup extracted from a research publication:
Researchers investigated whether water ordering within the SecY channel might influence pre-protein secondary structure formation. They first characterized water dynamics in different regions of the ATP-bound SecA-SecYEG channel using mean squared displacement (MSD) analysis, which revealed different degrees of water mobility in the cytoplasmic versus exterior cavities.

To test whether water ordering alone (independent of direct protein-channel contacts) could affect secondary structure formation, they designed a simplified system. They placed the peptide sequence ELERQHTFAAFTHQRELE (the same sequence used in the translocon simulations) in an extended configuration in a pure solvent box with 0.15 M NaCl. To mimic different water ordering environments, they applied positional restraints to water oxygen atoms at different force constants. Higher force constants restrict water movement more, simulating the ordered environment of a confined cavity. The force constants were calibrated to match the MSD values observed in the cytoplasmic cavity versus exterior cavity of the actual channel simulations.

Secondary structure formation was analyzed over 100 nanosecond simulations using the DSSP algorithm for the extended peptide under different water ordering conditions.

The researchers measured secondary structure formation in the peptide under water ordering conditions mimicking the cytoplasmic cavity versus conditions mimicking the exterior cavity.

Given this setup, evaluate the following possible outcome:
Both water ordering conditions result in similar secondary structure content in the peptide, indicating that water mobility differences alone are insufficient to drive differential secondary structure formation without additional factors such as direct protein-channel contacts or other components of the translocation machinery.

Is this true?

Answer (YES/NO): NO